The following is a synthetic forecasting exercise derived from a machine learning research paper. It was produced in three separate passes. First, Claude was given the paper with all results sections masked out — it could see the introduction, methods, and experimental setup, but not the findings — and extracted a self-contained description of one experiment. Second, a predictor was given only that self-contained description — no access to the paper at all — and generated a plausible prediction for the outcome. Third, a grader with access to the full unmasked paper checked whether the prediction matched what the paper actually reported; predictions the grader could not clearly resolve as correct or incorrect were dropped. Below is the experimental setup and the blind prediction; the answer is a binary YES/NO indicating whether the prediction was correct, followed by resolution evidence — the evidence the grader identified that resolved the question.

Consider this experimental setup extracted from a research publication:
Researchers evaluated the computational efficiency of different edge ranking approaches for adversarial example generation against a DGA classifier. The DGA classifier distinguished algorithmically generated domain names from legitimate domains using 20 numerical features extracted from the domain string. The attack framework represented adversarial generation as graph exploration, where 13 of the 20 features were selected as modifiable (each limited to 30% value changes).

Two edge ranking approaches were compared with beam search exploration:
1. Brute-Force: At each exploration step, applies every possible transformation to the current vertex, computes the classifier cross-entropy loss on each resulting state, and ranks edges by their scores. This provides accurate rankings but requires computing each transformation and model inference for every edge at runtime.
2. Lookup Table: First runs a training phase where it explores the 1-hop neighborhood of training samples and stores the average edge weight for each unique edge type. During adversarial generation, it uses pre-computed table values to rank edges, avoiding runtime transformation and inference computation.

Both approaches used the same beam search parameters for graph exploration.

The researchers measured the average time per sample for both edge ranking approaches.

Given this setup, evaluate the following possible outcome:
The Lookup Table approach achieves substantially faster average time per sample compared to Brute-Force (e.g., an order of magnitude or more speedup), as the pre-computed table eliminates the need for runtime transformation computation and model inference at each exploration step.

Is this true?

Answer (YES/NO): YES